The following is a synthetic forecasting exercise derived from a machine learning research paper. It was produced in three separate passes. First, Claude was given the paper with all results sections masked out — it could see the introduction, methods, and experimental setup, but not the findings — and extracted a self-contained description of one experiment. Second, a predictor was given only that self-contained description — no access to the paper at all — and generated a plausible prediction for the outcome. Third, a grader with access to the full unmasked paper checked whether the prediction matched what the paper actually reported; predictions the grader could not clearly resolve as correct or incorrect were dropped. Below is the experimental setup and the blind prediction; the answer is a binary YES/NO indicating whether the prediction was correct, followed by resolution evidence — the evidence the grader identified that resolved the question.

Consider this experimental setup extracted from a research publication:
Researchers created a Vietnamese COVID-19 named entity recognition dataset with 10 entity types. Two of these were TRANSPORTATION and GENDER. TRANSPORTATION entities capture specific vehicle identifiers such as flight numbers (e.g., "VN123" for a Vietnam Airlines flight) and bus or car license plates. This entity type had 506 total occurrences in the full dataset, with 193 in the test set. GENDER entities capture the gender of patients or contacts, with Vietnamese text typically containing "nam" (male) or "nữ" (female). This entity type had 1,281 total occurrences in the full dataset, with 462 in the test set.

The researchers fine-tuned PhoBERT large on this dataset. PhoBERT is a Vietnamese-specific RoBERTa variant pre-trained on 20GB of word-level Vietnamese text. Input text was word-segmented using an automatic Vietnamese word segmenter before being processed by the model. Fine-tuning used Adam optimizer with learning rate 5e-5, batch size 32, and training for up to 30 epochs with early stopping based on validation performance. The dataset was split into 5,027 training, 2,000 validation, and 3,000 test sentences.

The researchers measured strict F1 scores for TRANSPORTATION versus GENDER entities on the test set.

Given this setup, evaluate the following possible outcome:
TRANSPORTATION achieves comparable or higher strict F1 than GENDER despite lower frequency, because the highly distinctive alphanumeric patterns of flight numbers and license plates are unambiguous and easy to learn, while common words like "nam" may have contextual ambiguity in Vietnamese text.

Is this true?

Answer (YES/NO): YES